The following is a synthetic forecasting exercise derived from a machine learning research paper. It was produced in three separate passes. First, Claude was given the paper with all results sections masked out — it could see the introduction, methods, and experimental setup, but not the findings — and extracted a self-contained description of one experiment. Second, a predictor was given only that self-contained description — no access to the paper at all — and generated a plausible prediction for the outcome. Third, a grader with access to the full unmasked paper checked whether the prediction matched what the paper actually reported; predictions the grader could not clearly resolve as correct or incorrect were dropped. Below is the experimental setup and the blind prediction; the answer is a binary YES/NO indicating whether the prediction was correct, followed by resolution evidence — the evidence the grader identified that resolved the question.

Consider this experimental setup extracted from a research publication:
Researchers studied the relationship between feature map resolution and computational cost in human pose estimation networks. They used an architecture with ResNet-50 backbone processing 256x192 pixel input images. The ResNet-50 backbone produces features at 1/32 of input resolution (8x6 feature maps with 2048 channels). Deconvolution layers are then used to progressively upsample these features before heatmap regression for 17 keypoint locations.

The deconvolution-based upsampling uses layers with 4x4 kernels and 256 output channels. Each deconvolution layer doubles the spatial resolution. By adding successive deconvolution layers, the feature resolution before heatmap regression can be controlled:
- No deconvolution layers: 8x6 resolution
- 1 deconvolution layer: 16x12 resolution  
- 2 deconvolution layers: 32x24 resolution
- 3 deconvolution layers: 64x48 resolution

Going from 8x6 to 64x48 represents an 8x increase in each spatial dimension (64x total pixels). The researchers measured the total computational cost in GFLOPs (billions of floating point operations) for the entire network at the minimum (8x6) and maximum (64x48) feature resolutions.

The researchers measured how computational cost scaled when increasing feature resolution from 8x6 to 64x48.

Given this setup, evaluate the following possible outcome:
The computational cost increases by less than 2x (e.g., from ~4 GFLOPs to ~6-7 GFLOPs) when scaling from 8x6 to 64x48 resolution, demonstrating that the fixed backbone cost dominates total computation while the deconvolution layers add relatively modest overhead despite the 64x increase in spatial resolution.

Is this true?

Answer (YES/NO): NO